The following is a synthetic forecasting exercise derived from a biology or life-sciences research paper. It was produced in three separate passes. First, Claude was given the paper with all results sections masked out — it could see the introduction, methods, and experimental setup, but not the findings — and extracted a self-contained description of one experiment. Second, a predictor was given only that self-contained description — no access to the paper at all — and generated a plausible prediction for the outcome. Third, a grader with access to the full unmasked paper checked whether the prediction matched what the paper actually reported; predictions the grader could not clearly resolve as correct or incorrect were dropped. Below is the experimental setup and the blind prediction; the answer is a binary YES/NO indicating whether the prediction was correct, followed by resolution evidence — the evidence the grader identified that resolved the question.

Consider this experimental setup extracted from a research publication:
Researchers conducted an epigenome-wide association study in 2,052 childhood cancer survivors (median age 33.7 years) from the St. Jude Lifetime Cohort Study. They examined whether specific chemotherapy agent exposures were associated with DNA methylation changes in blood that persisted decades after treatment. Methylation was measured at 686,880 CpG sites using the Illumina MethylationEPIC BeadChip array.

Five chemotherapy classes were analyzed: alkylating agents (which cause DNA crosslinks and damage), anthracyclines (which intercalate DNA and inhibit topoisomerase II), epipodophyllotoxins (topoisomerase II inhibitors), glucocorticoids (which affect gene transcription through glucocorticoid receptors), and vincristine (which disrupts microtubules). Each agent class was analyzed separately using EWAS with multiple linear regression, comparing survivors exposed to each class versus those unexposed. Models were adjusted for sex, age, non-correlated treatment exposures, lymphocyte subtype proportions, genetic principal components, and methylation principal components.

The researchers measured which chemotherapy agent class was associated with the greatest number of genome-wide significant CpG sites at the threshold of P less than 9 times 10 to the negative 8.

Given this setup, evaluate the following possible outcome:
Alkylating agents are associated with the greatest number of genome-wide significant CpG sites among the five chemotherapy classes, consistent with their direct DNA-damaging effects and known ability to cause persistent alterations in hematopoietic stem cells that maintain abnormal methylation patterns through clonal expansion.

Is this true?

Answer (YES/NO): YES